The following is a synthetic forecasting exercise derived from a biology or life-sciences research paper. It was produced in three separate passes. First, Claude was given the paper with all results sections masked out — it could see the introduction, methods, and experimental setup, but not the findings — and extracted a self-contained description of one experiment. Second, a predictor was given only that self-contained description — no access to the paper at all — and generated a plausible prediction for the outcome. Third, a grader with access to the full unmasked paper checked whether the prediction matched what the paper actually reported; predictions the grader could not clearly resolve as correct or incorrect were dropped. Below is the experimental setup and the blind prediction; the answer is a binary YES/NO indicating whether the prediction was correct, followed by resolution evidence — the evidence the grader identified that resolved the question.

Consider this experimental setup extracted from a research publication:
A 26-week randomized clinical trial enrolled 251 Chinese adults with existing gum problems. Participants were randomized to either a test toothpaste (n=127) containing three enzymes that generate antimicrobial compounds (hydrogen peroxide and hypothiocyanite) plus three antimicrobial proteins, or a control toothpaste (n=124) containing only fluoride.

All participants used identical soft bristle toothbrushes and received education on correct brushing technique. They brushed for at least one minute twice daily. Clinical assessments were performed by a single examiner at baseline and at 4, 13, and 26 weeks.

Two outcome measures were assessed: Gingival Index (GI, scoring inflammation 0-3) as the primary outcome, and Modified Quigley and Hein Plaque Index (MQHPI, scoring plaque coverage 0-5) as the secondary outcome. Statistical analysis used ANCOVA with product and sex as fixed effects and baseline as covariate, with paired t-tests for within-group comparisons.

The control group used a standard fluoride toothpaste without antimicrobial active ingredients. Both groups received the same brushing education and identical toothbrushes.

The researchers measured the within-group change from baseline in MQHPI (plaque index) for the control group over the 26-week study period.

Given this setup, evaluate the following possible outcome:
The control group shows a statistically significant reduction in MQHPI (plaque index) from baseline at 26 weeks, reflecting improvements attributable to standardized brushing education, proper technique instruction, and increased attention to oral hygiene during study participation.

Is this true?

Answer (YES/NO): YES